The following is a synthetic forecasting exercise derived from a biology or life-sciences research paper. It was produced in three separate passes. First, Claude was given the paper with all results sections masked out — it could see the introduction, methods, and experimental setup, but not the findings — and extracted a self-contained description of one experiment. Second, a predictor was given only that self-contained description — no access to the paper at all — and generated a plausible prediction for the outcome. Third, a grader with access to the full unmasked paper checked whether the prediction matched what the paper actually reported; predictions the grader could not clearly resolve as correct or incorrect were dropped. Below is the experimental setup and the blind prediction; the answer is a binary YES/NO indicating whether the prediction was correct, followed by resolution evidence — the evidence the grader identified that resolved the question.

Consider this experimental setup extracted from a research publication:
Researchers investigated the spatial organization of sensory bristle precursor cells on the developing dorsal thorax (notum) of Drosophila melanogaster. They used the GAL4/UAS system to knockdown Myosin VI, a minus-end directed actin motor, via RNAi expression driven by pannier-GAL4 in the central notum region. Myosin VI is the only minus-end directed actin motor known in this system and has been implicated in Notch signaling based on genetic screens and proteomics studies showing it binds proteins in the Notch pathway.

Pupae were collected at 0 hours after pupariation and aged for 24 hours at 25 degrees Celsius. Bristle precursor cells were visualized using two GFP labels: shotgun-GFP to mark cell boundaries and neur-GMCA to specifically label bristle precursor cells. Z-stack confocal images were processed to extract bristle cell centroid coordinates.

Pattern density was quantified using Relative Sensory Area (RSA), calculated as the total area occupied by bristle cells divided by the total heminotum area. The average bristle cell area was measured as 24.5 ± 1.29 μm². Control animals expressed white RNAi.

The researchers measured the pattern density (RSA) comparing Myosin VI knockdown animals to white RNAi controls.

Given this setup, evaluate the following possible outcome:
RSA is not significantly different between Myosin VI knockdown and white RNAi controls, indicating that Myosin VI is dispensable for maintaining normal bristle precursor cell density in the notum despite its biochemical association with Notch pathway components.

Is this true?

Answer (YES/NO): NO